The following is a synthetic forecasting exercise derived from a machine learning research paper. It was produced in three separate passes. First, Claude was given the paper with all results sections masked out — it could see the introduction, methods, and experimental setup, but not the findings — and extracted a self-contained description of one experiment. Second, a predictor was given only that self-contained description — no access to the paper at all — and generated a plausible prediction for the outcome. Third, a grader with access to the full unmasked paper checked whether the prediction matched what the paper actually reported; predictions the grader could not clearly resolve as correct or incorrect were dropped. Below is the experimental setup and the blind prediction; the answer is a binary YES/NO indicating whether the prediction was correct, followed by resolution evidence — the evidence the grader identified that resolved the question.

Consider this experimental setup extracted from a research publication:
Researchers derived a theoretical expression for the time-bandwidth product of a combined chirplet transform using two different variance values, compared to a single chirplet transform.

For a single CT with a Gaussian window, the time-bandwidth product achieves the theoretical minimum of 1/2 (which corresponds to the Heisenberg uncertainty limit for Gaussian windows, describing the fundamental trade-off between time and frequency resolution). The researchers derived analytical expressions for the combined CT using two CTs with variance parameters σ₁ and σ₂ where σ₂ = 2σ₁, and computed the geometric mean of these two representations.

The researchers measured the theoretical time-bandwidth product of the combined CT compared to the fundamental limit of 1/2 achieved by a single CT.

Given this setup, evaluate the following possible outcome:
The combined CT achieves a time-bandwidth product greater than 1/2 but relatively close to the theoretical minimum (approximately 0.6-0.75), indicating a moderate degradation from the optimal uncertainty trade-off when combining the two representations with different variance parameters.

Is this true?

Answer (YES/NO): NO